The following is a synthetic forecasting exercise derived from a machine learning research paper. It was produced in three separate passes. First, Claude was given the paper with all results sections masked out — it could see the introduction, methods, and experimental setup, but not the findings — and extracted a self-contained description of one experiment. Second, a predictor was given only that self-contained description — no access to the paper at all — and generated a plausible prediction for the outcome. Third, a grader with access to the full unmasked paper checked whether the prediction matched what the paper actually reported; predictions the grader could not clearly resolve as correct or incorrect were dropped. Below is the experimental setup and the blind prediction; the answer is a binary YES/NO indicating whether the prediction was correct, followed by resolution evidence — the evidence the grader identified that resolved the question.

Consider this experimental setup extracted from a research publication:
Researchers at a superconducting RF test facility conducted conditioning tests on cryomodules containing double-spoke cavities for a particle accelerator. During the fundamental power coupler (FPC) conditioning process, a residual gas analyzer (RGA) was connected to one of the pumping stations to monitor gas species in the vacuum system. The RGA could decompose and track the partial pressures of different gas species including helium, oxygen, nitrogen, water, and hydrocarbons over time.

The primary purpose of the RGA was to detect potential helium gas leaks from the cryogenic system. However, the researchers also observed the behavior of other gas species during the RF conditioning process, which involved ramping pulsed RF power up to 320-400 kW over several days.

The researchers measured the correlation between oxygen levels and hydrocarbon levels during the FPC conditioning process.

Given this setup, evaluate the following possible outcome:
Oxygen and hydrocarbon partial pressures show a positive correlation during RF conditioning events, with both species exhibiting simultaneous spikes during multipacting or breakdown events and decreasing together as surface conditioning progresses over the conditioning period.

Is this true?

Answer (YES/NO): NO